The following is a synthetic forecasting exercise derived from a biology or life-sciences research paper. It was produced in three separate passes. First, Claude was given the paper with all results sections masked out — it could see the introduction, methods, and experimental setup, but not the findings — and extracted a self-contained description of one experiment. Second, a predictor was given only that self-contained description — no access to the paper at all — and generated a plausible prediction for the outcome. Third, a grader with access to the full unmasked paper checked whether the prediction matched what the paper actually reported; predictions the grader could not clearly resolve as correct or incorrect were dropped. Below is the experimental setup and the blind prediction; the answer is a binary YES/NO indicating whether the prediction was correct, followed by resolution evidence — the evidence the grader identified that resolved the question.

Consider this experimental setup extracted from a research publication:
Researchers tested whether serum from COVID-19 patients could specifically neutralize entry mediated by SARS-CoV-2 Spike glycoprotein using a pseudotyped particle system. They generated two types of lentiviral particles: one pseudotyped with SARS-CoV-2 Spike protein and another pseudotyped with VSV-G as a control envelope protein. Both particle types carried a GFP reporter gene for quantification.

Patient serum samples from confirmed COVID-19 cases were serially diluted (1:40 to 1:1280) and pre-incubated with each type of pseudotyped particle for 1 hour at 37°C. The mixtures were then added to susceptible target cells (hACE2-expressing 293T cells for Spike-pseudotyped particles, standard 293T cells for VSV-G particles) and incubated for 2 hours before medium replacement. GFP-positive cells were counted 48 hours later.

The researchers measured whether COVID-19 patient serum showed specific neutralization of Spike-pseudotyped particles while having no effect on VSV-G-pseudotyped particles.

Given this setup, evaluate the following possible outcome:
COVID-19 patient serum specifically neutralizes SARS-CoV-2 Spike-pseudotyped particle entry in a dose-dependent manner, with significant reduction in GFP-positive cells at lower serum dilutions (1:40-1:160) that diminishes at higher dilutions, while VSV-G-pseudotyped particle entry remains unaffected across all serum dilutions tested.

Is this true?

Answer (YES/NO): NO